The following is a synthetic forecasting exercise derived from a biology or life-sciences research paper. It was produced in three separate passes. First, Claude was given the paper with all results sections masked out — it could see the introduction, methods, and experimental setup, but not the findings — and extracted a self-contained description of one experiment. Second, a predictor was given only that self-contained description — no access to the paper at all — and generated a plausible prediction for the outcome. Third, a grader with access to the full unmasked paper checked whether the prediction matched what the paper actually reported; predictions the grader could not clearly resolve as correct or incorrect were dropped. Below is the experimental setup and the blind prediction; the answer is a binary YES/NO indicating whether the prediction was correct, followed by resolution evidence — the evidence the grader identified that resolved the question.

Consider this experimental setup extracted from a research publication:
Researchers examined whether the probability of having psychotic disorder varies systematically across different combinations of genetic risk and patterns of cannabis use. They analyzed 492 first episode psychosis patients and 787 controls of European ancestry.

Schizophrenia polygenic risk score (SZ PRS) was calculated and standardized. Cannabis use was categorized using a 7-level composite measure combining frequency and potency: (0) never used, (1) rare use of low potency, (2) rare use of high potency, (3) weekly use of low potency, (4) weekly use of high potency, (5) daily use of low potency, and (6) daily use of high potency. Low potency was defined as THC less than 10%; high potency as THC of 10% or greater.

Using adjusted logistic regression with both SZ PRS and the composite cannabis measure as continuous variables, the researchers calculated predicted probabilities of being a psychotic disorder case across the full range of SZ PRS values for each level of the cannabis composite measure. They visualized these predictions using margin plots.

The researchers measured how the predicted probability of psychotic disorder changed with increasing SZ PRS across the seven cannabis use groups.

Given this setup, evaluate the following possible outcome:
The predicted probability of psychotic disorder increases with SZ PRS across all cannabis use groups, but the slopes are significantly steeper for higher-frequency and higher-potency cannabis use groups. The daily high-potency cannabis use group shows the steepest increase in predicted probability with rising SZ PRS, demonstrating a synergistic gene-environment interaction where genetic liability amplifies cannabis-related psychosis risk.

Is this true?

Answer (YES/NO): NO